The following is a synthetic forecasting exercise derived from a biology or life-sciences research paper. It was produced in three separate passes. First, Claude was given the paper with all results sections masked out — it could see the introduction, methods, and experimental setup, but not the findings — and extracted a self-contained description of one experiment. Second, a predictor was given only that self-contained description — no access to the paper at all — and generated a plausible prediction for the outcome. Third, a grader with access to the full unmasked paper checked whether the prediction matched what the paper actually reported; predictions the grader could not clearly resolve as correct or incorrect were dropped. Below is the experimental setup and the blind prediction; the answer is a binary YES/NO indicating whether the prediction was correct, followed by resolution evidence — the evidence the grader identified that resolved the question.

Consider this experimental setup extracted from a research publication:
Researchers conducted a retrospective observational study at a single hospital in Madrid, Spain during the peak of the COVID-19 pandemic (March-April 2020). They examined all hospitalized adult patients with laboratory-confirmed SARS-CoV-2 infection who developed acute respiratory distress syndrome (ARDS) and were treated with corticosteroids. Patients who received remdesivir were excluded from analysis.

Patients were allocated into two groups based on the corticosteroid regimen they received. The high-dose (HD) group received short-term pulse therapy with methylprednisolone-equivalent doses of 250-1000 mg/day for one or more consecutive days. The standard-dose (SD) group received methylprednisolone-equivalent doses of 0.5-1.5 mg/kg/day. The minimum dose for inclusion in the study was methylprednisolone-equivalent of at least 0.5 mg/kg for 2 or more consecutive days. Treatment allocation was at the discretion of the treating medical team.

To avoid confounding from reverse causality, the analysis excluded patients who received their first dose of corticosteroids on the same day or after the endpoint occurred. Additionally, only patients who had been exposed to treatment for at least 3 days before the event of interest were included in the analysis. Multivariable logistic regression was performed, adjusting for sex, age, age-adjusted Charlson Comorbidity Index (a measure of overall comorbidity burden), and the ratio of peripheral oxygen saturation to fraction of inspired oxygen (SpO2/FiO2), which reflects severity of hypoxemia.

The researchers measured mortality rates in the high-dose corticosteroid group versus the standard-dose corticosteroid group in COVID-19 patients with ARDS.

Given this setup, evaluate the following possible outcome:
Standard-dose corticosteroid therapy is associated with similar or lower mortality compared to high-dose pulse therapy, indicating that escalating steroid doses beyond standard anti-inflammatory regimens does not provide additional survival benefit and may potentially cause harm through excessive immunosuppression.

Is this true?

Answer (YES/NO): YES